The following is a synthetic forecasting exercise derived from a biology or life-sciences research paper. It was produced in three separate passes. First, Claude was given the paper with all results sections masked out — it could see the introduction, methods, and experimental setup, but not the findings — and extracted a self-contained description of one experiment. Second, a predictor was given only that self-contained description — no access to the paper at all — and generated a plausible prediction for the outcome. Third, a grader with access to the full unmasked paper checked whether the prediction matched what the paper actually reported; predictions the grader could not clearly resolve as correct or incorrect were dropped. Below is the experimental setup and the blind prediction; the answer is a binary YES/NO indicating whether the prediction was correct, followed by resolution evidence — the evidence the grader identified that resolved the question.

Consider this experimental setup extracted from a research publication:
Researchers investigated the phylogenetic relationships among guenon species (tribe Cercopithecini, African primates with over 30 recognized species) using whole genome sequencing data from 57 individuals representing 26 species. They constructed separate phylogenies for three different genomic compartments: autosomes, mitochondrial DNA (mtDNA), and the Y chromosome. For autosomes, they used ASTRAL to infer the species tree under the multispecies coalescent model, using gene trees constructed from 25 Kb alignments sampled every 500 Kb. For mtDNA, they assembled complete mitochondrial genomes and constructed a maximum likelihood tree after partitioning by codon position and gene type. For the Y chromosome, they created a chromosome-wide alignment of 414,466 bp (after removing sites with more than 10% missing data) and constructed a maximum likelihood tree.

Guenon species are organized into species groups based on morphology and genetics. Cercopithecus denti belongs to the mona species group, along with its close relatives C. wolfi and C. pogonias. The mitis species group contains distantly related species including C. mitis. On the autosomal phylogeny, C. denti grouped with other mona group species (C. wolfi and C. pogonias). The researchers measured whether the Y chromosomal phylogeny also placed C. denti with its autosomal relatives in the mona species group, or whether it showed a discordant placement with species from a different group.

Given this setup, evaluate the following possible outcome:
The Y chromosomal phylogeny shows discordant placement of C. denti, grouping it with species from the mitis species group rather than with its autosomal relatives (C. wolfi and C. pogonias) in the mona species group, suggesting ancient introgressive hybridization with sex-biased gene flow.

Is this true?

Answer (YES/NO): YES